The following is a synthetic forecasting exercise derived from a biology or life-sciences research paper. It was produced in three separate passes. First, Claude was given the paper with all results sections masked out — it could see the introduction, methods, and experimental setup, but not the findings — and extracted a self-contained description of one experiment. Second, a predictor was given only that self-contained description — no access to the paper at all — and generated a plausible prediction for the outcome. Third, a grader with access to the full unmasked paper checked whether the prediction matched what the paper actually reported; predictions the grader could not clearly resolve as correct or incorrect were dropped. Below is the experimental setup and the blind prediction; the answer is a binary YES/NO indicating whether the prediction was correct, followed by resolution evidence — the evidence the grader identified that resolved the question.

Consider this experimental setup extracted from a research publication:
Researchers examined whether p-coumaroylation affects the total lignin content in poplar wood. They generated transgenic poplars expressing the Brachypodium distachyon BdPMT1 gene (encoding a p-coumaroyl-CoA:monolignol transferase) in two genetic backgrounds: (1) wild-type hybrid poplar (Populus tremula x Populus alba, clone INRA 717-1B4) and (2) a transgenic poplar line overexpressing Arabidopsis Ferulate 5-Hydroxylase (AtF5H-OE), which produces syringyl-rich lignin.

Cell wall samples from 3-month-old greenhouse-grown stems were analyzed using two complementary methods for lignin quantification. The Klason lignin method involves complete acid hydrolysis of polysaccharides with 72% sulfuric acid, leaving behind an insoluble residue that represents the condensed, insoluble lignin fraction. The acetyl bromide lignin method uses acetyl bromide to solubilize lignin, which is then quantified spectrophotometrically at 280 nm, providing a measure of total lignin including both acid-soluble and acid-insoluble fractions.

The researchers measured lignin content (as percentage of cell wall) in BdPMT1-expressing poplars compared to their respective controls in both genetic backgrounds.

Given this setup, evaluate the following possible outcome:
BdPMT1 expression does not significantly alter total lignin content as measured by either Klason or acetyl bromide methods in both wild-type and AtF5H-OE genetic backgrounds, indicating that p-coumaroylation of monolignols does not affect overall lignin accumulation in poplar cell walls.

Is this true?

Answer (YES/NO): NO